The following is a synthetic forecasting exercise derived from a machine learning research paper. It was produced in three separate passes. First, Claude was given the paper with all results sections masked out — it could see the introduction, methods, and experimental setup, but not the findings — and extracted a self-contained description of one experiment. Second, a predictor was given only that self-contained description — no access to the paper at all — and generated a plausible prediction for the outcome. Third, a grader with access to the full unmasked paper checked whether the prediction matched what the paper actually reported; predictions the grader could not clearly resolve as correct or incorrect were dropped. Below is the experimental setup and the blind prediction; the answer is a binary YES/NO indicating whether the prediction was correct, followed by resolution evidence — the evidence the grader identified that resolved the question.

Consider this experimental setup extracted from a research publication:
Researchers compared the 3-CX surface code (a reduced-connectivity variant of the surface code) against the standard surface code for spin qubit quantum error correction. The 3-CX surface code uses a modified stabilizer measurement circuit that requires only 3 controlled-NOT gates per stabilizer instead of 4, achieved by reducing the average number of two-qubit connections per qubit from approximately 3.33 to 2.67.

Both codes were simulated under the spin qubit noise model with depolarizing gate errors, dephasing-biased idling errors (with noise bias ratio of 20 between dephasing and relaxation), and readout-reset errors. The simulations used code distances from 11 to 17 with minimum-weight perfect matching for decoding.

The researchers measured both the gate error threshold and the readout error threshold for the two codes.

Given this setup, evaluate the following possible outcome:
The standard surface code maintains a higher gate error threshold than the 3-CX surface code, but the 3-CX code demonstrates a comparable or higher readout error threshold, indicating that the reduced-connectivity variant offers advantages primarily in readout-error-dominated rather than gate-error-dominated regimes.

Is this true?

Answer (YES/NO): NO